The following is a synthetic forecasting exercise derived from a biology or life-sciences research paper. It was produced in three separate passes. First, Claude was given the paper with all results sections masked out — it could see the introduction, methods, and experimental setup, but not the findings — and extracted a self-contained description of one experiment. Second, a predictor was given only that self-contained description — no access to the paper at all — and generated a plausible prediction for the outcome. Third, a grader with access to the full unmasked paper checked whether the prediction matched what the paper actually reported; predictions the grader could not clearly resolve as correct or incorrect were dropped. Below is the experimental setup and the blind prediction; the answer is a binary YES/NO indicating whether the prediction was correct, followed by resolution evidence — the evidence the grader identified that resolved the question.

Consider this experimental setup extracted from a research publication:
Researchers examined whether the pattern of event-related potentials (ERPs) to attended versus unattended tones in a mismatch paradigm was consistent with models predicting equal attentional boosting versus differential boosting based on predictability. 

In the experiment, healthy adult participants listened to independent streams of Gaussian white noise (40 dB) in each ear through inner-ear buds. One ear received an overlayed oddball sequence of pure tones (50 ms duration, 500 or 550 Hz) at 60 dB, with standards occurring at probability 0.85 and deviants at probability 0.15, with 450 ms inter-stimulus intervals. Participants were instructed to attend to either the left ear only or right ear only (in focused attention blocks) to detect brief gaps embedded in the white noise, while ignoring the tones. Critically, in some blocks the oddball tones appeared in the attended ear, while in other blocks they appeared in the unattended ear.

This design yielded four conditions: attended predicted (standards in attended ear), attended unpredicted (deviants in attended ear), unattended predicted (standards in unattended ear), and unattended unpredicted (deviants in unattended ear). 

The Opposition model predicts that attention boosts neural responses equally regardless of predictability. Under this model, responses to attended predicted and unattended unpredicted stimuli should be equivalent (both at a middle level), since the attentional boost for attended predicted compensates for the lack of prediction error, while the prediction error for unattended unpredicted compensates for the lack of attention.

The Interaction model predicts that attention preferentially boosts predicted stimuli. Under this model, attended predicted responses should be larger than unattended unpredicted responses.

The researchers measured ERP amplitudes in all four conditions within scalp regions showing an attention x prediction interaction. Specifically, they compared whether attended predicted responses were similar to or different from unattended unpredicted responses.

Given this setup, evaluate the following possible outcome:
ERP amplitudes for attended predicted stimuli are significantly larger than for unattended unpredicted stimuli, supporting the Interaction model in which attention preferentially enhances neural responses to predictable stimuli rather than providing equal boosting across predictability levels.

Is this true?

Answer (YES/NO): NO